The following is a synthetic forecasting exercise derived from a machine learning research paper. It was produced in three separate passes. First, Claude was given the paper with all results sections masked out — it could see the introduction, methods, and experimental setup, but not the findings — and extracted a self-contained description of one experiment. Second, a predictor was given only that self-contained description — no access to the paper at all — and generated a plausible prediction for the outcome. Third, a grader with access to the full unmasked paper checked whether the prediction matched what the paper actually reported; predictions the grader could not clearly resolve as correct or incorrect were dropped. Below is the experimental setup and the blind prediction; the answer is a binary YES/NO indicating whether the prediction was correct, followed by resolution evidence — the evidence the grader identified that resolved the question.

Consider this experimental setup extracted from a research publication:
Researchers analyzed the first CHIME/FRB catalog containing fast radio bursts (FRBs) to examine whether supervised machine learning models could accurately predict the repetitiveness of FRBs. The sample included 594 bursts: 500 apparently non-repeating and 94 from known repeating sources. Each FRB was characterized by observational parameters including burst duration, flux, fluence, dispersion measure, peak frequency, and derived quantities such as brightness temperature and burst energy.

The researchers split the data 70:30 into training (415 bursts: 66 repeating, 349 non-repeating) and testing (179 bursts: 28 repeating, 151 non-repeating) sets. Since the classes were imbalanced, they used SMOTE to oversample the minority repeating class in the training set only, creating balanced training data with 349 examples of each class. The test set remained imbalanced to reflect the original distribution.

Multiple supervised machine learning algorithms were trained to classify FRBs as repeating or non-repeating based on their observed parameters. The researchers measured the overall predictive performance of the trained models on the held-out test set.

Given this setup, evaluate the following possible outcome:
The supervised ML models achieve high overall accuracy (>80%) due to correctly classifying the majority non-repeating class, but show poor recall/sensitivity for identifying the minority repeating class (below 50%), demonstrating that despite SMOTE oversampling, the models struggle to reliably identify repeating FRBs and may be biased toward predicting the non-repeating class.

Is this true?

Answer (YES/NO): NO